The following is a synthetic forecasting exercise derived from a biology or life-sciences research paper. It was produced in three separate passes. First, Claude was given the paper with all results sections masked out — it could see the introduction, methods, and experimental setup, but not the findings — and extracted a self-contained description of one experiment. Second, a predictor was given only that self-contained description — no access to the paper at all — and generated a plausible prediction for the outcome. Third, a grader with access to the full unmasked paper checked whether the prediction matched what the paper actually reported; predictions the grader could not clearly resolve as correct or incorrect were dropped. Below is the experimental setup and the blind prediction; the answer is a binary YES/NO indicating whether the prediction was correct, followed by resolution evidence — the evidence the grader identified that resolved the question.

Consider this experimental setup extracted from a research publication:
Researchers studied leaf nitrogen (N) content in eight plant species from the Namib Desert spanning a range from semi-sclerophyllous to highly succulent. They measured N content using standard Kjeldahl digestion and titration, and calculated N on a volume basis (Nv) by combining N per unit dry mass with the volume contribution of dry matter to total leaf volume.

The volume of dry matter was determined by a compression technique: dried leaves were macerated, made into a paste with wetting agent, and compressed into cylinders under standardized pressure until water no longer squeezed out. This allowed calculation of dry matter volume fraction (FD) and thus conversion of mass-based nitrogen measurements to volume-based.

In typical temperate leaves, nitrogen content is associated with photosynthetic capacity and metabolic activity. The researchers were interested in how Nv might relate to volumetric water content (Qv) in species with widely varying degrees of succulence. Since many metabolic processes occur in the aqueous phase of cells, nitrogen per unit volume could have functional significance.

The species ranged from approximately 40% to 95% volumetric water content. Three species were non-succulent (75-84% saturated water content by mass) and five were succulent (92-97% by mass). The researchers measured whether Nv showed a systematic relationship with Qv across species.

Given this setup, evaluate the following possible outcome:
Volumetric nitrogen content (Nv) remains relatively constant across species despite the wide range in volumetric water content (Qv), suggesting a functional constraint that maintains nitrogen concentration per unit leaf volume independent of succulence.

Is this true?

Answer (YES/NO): NO